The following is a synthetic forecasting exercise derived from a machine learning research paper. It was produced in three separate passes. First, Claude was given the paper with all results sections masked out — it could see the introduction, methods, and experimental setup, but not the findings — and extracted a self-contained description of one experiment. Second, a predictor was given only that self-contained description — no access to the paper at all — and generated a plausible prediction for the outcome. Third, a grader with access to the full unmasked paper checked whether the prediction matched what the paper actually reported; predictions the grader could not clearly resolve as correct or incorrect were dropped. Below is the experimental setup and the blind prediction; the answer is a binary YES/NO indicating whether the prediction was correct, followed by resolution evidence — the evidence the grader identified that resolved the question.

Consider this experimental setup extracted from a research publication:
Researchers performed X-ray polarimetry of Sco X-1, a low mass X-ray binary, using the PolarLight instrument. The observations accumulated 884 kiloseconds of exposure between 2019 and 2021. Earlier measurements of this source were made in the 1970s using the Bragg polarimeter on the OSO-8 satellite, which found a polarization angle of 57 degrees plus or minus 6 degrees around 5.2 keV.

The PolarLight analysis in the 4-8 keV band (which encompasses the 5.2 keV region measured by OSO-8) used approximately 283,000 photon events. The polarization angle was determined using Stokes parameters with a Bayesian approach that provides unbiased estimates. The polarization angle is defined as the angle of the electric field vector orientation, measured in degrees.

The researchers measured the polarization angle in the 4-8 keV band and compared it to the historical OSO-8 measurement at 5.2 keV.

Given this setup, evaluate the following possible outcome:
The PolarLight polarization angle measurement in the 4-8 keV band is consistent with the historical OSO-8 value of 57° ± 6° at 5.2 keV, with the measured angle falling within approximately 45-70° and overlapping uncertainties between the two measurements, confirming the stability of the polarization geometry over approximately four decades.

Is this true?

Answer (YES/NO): YES